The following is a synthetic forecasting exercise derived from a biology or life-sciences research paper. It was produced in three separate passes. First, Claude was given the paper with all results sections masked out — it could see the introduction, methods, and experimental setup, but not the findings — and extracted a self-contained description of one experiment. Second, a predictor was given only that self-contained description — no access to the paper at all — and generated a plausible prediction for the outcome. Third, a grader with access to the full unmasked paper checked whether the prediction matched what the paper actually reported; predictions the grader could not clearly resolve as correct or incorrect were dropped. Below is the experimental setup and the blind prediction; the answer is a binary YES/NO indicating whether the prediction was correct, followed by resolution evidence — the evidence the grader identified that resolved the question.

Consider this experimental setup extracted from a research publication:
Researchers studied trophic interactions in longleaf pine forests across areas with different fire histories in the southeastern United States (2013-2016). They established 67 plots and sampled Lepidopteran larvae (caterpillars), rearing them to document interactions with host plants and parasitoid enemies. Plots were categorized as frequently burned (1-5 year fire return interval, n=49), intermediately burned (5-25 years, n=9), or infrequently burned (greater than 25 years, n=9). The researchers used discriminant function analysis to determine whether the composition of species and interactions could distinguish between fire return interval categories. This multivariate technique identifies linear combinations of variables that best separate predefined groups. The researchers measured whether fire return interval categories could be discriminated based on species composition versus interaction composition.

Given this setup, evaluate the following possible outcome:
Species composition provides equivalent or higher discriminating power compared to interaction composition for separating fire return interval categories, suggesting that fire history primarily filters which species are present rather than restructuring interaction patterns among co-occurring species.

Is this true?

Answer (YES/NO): NO